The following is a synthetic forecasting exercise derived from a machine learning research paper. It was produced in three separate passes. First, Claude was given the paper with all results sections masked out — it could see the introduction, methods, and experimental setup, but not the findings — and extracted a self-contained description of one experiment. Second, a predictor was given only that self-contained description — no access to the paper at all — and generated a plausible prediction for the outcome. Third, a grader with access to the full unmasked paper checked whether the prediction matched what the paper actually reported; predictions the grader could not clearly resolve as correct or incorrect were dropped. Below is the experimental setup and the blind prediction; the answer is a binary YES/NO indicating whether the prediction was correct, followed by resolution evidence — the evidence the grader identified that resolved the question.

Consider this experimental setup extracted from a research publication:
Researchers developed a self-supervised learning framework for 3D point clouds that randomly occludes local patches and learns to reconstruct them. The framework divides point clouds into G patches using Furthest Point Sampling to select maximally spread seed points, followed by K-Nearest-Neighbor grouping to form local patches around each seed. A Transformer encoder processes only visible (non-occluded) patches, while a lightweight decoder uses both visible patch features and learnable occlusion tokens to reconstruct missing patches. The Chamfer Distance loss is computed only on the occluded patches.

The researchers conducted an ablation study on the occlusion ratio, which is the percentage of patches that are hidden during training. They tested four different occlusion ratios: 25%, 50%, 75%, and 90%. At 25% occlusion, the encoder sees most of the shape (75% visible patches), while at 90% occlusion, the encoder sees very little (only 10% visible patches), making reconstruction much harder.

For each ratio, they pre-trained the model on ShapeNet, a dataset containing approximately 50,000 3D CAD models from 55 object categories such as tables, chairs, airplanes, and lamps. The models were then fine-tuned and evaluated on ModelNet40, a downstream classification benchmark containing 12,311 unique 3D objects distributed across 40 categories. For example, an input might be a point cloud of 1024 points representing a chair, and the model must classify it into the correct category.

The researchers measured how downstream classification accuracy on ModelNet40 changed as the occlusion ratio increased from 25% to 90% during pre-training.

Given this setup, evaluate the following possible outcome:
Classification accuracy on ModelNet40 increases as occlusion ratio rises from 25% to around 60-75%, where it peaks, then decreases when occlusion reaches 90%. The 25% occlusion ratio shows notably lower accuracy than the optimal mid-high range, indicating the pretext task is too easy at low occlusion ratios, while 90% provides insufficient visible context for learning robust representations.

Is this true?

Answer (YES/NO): YES